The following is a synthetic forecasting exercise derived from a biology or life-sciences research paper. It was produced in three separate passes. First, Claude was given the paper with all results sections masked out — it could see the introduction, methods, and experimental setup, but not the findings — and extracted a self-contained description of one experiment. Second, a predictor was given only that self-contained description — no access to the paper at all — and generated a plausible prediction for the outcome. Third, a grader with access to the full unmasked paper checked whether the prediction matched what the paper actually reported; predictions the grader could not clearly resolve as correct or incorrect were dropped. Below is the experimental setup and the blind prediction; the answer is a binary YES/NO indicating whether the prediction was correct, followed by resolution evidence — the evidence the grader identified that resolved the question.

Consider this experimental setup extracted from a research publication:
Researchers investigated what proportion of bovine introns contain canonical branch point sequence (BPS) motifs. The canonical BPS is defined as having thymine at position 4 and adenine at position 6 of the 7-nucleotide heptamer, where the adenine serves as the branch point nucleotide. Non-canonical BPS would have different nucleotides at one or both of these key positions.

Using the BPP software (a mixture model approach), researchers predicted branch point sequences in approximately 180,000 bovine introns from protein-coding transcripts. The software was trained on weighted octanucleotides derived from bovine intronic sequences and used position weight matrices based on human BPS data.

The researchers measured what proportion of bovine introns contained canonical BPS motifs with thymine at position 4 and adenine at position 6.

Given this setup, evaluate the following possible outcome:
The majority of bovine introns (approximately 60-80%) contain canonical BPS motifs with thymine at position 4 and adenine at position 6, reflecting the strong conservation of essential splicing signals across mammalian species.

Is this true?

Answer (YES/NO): NO